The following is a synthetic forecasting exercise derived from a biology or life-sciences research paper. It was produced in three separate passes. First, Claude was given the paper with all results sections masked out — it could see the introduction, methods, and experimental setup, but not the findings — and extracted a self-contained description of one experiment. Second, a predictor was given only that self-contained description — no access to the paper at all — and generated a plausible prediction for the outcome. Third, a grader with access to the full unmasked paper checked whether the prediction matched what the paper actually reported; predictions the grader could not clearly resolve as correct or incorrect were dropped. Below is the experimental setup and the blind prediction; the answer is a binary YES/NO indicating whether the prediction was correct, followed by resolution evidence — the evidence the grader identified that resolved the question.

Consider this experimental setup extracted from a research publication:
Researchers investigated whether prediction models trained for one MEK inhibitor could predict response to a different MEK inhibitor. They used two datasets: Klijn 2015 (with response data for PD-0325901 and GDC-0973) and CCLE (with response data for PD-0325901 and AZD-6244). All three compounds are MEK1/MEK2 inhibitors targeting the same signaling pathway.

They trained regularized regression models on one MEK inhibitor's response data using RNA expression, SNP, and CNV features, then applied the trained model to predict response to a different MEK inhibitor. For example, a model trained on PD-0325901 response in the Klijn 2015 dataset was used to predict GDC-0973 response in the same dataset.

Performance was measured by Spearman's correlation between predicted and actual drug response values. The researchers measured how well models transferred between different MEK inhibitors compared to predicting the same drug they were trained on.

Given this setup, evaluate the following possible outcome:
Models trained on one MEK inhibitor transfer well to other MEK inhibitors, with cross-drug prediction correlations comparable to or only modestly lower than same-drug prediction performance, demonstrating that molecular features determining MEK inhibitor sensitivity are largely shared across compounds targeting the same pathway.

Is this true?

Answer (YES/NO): YES